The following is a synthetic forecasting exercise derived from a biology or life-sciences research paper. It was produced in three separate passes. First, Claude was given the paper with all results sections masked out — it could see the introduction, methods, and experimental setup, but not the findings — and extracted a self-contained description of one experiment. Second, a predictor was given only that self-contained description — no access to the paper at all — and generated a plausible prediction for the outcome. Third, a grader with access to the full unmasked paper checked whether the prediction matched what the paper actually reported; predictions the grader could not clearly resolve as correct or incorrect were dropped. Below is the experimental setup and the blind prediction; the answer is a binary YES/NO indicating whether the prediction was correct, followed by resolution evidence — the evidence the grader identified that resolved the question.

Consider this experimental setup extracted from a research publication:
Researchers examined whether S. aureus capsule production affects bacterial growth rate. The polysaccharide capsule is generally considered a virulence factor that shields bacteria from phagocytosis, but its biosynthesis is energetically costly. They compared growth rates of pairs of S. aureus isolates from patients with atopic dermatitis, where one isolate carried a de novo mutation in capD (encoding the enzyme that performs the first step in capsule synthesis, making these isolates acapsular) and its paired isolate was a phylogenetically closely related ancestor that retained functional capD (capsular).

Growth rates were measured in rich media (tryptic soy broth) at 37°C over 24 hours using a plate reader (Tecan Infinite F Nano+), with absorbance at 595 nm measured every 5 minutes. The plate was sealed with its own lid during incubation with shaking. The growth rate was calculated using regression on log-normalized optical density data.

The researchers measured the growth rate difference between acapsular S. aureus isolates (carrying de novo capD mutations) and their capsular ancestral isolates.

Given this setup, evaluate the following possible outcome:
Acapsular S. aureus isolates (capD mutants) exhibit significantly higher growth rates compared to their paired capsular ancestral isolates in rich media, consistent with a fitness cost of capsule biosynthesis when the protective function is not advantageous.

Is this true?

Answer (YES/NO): YES